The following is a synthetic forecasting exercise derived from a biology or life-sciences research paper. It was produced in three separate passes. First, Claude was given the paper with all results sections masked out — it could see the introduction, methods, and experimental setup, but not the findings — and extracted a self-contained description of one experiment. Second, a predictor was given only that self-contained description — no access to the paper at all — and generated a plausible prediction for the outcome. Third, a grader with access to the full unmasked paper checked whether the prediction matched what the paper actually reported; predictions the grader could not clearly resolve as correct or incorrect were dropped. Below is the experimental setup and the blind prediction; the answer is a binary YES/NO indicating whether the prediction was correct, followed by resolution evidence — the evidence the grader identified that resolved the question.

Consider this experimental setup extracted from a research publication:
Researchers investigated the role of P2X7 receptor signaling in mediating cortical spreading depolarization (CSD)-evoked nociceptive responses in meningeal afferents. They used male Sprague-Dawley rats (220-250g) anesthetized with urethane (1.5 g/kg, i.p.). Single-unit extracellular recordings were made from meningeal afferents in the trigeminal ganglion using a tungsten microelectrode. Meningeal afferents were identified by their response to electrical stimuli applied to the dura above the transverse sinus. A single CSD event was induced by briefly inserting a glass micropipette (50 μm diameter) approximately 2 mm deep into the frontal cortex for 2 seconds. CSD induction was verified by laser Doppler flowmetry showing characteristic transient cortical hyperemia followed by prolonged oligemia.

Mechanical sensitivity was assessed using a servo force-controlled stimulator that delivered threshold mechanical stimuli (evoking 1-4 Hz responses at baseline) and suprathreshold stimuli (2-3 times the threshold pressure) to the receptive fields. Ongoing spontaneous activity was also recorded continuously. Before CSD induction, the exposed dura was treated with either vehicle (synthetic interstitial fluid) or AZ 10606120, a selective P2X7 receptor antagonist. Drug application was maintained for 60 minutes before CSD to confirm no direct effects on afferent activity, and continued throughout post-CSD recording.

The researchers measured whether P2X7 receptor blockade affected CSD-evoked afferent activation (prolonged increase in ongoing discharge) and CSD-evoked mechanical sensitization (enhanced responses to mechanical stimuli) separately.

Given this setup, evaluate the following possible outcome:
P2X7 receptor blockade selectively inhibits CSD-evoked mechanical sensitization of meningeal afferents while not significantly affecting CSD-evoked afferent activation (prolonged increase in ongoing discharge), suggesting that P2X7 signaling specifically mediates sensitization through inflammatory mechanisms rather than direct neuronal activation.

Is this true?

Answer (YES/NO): YES